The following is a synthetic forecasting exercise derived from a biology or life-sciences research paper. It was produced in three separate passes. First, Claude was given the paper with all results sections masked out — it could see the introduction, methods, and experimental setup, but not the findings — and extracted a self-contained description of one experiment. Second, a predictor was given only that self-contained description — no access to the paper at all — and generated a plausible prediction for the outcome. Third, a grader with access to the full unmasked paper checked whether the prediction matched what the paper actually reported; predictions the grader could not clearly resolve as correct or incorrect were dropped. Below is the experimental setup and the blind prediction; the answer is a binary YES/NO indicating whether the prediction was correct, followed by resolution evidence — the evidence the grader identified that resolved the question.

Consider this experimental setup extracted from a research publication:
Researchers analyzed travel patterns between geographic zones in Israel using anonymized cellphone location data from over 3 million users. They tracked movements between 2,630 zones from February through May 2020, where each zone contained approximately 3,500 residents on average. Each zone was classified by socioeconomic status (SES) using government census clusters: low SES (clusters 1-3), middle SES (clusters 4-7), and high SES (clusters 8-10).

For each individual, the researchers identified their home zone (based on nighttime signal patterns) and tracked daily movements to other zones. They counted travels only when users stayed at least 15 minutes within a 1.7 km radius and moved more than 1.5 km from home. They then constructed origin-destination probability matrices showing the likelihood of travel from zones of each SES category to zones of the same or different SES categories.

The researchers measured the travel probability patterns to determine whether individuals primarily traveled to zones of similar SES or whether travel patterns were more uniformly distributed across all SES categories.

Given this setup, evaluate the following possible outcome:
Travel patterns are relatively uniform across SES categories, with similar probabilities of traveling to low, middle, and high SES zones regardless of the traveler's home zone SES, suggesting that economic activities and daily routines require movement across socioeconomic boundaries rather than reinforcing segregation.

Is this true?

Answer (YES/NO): NO